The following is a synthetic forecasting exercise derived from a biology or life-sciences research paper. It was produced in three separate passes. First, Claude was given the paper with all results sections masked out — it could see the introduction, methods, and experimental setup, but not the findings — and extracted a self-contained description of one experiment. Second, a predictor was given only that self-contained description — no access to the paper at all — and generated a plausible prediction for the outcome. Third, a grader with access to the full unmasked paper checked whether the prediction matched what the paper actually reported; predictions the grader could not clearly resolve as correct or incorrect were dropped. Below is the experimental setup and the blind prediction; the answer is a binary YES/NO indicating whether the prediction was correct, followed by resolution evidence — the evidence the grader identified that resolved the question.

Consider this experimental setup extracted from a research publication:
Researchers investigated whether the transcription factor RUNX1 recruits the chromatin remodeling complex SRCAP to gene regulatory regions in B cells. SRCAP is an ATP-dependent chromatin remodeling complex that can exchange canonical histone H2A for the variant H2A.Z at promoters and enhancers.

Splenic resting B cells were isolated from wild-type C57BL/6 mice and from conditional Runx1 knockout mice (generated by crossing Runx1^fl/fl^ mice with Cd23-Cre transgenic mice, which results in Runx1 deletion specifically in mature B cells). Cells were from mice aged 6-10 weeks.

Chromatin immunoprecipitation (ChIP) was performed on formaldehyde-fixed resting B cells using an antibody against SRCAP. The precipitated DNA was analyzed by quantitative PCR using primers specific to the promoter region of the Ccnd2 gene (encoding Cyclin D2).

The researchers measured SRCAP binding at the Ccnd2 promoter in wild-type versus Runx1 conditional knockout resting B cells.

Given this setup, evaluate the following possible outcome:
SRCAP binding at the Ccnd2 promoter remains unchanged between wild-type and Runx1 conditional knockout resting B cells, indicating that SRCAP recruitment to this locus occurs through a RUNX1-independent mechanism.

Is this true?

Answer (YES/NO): NO